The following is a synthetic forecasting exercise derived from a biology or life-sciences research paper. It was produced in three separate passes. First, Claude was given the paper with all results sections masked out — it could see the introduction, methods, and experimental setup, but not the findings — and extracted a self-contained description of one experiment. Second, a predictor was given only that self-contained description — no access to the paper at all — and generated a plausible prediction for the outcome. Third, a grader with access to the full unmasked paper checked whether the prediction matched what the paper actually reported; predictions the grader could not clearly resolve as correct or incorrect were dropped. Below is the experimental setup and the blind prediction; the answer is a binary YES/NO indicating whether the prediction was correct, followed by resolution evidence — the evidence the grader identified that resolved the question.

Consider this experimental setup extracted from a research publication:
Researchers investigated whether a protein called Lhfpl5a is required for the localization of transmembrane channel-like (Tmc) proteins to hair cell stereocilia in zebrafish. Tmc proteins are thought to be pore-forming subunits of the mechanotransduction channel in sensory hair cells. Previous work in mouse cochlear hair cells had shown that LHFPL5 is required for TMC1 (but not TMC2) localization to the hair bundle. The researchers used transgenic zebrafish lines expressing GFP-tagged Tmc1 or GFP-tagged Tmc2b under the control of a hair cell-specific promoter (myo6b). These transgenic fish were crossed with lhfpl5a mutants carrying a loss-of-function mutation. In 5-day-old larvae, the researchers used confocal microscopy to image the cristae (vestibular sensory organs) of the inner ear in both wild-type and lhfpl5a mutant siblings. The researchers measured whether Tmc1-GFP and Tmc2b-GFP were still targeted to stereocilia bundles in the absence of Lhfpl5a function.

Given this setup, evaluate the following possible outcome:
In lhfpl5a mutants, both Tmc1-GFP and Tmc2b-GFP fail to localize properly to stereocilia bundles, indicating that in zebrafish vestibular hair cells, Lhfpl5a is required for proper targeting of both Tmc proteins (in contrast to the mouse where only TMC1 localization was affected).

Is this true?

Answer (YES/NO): NO